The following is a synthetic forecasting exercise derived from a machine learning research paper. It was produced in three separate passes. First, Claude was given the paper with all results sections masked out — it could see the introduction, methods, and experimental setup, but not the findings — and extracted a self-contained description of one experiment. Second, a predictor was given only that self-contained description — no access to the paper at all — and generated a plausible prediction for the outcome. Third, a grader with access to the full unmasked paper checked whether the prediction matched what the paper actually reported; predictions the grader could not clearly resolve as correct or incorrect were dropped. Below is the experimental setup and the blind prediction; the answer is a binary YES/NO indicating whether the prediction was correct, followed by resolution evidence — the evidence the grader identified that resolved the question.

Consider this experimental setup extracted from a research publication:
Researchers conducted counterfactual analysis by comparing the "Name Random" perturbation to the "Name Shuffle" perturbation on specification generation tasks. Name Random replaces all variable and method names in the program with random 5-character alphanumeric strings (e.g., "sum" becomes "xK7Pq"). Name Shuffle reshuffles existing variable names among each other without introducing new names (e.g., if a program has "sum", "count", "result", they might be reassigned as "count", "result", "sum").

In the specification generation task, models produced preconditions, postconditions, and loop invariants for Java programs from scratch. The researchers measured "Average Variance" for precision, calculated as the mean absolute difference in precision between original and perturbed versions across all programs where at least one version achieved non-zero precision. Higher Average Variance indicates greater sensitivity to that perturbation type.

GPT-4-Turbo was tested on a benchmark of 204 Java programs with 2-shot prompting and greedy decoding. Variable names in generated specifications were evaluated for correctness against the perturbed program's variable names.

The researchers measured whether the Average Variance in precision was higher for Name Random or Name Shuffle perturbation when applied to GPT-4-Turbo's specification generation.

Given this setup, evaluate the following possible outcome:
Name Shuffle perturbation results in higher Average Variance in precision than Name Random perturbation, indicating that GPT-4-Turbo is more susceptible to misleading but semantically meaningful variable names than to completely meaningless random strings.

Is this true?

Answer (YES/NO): YES